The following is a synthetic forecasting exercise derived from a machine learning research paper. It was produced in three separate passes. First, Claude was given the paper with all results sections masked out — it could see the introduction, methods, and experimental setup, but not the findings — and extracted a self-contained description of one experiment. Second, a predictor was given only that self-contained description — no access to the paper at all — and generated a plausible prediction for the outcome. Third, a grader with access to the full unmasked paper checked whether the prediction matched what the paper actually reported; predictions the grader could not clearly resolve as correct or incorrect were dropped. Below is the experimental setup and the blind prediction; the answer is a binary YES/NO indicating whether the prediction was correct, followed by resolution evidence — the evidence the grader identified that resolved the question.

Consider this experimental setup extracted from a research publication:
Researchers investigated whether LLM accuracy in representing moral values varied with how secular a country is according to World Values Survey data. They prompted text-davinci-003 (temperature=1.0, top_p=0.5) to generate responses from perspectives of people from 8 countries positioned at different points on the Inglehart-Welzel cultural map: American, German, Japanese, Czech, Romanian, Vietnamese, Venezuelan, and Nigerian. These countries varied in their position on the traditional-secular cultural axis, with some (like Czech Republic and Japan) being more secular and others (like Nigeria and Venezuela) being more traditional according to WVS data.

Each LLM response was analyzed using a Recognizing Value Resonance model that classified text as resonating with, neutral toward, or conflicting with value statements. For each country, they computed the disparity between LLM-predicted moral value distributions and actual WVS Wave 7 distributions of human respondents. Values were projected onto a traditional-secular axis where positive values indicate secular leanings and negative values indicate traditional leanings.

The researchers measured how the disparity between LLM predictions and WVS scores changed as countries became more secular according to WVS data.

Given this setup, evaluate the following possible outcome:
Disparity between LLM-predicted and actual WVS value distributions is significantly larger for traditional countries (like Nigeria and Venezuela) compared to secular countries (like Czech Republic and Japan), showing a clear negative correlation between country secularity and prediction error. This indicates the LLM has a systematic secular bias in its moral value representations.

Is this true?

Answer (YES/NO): NO